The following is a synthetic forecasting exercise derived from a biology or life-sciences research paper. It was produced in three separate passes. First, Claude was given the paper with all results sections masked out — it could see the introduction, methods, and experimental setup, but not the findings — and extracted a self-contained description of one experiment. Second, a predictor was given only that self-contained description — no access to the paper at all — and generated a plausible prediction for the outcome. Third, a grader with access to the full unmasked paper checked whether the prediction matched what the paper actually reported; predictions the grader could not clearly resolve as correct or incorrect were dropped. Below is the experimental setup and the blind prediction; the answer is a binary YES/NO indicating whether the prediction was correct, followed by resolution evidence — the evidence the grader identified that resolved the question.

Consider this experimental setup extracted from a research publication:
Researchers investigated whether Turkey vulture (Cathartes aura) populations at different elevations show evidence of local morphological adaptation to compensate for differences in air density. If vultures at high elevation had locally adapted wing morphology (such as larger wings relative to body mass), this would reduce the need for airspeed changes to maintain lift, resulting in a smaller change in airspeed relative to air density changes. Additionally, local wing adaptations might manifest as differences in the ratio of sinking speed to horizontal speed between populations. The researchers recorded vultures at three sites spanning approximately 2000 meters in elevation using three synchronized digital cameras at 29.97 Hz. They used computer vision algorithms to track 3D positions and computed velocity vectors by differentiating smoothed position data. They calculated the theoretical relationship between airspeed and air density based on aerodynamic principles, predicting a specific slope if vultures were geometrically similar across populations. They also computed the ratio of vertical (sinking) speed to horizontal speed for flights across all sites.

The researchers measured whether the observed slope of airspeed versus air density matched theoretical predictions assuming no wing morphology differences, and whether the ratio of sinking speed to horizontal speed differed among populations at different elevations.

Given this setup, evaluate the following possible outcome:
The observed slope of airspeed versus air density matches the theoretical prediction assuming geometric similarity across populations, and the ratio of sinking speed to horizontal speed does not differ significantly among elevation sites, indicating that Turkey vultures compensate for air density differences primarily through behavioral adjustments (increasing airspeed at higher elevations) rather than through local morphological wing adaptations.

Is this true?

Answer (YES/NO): YES